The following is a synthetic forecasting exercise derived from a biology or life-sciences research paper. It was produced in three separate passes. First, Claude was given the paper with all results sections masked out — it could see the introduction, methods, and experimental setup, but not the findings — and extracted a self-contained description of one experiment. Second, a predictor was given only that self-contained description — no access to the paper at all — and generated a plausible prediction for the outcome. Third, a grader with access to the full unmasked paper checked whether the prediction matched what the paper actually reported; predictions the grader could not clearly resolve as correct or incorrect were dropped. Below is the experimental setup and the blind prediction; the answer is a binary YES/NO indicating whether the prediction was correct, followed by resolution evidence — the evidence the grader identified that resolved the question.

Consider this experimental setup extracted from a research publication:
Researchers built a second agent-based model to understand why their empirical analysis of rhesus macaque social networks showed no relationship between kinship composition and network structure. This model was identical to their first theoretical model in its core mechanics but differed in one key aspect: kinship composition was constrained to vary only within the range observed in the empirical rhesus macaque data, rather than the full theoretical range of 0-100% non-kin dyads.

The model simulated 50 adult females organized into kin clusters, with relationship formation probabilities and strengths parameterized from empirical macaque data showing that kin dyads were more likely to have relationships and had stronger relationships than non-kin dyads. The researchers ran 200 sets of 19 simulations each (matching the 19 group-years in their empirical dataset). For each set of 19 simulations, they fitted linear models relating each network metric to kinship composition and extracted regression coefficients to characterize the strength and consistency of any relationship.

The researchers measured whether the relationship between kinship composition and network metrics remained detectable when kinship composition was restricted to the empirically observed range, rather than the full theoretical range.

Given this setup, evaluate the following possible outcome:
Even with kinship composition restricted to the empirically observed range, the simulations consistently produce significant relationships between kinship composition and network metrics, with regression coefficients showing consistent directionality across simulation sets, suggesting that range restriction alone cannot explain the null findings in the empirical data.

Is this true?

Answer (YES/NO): NO